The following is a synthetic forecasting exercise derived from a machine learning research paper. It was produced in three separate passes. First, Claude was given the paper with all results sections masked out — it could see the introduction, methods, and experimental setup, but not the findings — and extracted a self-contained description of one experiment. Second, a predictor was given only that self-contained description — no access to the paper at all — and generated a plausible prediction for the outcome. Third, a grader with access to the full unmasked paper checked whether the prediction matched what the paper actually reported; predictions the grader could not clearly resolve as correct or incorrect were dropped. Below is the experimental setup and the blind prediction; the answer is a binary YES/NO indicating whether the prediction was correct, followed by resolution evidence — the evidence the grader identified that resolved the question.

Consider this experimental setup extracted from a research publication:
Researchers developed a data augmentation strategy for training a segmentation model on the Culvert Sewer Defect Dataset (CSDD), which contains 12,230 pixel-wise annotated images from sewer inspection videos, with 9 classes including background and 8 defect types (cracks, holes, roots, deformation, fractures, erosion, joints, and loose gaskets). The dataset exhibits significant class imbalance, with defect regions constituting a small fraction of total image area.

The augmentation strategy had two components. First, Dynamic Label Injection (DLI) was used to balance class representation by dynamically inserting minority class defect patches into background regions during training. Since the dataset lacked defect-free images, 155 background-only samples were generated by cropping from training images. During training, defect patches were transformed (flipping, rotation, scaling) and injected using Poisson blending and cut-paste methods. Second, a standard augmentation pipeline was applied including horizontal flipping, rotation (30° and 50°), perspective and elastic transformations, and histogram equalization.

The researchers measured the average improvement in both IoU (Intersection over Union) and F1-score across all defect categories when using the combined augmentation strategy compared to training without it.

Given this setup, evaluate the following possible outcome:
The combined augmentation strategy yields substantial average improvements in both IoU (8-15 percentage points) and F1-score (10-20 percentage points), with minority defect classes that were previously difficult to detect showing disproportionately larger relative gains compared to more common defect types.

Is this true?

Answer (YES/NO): NO